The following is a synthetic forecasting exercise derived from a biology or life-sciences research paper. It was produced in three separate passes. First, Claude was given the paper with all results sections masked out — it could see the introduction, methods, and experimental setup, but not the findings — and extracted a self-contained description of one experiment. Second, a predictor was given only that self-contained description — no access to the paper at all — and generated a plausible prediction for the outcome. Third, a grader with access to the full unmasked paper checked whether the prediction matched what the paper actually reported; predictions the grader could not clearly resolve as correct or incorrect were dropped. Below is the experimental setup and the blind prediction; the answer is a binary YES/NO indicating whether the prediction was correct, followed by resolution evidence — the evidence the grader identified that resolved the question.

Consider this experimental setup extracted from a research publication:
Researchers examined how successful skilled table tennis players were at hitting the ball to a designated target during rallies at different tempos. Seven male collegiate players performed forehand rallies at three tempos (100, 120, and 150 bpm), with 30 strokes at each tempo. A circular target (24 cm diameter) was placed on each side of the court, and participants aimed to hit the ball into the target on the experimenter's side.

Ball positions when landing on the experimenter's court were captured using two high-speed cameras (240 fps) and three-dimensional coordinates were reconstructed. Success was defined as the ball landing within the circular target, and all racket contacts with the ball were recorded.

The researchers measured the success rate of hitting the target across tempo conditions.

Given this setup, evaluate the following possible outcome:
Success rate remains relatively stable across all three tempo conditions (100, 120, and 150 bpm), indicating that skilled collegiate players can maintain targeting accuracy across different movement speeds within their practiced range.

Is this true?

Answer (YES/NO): NO